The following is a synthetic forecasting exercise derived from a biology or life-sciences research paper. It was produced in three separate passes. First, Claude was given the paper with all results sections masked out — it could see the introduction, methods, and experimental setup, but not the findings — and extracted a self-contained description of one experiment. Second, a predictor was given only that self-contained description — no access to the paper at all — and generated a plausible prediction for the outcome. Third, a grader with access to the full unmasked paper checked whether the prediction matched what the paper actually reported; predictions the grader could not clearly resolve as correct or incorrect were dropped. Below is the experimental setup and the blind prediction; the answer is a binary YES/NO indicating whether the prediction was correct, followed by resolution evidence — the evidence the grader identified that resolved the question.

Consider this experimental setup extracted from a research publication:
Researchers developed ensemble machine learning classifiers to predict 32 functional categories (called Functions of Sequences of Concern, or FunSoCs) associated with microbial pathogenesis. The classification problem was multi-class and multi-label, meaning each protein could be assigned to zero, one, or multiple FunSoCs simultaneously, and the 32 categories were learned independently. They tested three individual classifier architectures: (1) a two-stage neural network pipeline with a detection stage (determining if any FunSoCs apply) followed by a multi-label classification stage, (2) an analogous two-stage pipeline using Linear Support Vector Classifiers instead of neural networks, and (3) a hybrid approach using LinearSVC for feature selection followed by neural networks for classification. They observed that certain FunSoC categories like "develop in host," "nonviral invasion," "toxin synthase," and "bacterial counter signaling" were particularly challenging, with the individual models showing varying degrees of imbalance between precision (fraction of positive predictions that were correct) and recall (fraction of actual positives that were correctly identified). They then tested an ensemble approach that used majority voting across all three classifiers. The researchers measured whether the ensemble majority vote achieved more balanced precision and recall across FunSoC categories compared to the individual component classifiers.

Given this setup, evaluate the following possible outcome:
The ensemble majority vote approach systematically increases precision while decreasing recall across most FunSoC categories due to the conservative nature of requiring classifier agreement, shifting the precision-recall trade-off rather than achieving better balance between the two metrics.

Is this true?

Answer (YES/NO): NO